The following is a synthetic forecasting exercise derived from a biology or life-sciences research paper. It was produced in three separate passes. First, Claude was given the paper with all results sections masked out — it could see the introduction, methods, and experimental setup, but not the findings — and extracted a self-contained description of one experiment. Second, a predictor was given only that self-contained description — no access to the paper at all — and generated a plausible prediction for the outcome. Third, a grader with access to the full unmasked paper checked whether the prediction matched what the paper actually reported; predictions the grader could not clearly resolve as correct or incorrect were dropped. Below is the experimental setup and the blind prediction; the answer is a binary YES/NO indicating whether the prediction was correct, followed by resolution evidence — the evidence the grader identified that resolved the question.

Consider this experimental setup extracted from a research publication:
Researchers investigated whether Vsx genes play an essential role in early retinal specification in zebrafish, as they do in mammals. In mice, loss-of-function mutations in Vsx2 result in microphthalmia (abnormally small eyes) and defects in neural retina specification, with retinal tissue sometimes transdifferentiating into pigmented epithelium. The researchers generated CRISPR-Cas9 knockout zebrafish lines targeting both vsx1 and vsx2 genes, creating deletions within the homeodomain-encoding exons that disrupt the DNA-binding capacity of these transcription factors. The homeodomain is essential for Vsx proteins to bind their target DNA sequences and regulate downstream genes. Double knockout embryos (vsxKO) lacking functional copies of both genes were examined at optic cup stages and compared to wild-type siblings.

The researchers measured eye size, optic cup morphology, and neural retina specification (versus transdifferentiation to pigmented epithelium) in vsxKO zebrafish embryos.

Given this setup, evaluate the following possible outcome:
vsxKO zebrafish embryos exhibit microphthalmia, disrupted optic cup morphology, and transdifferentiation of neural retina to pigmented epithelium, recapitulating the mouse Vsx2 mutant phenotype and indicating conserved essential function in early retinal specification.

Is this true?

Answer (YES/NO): NO